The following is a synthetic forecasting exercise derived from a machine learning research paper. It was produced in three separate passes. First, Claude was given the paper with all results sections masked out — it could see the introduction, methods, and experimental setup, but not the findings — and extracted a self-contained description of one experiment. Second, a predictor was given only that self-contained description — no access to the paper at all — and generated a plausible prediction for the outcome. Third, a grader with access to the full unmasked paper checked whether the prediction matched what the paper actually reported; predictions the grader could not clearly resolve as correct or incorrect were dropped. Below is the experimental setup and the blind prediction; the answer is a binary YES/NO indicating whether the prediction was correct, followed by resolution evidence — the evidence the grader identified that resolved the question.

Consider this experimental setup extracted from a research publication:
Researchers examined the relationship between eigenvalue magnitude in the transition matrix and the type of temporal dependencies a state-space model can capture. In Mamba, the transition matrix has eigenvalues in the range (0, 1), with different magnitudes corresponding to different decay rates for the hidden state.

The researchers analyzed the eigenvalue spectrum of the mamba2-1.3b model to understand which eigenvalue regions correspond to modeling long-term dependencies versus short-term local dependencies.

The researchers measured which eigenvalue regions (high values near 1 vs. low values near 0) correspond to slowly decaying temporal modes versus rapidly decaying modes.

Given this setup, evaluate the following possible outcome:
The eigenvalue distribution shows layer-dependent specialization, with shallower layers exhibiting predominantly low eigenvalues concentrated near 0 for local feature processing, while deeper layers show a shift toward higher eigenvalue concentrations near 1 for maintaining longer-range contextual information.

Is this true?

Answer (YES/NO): NO